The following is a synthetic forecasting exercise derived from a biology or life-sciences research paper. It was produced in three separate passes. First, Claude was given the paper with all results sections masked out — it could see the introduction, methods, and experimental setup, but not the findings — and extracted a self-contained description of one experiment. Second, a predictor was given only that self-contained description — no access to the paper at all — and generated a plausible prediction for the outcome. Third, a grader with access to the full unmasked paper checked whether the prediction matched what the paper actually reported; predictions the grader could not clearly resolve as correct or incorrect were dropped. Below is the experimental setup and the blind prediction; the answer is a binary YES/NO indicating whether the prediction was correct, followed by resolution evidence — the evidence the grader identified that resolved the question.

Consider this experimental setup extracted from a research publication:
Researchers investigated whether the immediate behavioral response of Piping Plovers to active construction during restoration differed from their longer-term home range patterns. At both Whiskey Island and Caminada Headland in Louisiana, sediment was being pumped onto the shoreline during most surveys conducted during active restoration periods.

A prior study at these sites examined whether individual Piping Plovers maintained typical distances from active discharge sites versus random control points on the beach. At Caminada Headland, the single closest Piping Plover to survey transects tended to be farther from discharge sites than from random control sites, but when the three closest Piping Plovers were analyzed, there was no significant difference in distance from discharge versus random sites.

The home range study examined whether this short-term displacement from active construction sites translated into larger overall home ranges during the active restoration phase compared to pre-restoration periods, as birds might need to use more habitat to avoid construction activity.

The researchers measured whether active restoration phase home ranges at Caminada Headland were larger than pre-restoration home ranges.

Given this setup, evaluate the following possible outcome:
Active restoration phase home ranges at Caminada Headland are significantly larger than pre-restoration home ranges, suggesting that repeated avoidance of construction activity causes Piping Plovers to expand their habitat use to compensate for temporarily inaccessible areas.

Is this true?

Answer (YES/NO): NO